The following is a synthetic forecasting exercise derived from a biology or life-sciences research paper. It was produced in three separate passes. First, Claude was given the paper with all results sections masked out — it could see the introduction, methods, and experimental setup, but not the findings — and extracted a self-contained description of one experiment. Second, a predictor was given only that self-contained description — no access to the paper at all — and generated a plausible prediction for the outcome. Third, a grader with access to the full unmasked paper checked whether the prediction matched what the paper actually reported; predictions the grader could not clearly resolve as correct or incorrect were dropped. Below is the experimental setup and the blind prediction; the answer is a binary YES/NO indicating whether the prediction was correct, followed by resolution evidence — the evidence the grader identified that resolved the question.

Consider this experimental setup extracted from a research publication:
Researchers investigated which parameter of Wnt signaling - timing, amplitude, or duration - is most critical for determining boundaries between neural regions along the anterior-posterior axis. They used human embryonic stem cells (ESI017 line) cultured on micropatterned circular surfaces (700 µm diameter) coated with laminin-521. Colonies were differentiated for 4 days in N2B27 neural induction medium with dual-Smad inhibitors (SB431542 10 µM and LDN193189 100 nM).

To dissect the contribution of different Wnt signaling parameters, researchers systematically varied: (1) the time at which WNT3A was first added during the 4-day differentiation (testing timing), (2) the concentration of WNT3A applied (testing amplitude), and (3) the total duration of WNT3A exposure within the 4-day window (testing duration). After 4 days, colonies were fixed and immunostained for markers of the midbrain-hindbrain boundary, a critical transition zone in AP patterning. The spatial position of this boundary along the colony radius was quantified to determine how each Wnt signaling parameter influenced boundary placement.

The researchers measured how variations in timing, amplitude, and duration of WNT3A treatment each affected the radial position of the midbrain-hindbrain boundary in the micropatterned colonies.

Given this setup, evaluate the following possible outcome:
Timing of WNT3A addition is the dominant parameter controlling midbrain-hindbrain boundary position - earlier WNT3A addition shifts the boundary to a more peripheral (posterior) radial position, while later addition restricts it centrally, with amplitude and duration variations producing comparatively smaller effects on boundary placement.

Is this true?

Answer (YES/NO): NO